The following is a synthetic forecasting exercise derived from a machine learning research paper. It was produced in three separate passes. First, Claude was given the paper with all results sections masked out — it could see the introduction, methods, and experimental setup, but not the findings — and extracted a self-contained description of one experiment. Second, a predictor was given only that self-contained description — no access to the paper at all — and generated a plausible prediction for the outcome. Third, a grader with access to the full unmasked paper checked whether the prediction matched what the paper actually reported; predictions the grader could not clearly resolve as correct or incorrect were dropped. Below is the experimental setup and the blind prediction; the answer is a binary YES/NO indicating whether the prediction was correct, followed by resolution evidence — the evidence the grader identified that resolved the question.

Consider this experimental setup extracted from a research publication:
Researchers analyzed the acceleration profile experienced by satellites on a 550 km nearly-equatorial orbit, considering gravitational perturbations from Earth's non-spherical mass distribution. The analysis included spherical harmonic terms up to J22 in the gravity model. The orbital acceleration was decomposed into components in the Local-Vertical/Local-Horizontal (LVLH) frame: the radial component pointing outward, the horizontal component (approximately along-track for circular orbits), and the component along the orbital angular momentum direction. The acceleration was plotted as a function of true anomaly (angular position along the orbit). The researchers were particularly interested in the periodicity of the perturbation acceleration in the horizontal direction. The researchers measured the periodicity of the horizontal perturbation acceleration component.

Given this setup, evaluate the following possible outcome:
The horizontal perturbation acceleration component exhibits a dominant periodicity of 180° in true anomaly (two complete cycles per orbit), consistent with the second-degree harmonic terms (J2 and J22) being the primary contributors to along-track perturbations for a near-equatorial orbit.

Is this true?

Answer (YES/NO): NO